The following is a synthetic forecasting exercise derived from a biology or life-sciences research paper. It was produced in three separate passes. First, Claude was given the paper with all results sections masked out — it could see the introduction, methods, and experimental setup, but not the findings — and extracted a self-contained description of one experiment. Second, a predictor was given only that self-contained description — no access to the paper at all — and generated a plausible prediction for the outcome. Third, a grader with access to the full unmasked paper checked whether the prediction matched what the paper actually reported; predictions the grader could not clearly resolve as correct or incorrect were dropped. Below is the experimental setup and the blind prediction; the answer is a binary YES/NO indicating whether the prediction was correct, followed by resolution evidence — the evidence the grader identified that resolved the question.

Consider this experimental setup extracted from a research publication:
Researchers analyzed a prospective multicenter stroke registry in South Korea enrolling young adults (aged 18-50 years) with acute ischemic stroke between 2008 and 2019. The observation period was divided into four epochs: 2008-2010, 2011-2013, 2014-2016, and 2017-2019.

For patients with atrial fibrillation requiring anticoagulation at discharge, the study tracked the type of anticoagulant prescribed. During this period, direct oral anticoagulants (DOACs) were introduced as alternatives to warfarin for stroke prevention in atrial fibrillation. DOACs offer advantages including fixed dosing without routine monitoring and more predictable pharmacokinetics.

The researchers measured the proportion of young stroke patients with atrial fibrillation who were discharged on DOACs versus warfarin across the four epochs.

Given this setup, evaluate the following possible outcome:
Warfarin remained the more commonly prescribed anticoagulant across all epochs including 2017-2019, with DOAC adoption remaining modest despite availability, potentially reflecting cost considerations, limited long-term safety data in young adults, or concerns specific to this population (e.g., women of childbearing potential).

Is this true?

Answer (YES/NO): NO